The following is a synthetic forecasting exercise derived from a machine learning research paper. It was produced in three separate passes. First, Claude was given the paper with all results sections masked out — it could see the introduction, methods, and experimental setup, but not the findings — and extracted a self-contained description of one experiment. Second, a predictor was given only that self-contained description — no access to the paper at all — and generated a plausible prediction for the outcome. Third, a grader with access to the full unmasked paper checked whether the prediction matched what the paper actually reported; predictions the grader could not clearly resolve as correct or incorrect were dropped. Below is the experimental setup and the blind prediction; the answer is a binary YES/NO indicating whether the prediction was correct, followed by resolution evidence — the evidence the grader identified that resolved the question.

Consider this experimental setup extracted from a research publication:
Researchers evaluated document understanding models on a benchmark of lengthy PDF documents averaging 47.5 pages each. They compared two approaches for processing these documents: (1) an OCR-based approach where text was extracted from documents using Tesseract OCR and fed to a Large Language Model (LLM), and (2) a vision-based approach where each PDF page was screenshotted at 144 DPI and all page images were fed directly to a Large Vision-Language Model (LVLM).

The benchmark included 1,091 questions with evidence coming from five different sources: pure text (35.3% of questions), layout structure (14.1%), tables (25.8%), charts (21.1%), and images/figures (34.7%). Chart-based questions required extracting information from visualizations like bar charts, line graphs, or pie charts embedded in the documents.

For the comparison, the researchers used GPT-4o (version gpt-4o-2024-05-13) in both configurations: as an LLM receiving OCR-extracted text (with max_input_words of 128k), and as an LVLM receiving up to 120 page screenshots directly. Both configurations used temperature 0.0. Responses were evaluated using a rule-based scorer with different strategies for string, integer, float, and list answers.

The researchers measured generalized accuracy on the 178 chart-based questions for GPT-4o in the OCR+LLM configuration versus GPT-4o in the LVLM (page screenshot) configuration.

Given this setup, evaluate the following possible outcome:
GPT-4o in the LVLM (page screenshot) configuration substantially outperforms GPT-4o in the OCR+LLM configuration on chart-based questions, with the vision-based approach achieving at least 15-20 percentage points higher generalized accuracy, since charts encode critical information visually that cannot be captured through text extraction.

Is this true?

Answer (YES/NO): YES